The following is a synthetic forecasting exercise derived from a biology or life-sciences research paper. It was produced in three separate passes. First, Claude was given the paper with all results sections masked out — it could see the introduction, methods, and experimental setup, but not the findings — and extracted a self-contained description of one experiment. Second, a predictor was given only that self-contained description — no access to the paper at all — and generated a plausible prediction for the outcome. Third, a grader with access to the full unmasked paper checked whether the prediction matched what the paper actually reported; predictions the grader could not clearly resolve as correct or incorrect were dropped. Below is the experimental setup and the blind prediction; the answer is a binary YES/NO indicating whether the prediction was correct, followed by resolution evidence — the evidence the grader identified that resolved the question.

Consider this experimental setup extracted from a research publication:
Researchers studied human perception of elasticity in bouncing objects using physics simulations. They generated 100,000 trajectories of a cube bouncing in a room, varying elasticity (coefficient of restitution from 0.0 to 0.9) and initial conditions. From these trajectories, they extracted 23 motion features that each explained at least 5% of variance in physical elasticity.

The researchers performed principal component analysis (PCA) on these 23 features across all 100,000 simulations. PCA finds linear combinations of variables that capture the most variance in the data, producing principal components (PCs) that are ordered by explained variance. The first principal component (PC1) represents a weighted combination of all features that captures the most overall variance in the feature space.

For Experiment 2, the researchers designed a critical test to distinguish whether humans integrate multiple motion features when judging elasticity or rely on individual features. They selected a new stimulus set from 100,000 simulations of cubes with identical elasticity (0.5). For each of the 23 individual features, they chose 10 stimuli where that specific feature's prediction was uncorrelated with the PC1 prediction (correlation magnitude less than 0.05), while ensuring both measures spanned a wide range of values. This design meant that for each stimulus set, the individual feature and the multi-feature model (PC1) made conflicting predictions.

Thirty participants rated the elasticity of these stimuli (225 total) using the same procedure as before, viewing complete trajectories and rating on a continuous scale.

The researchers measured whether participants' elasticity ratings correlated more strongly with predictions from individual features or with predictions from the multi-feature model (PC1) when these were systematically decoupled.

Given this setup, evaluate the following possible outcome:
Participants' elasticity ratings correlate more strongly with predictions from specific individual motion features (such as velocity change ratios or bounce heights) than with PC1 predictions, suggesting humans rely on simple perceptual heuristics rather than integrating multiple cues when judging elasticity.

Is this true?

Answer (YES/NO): NO